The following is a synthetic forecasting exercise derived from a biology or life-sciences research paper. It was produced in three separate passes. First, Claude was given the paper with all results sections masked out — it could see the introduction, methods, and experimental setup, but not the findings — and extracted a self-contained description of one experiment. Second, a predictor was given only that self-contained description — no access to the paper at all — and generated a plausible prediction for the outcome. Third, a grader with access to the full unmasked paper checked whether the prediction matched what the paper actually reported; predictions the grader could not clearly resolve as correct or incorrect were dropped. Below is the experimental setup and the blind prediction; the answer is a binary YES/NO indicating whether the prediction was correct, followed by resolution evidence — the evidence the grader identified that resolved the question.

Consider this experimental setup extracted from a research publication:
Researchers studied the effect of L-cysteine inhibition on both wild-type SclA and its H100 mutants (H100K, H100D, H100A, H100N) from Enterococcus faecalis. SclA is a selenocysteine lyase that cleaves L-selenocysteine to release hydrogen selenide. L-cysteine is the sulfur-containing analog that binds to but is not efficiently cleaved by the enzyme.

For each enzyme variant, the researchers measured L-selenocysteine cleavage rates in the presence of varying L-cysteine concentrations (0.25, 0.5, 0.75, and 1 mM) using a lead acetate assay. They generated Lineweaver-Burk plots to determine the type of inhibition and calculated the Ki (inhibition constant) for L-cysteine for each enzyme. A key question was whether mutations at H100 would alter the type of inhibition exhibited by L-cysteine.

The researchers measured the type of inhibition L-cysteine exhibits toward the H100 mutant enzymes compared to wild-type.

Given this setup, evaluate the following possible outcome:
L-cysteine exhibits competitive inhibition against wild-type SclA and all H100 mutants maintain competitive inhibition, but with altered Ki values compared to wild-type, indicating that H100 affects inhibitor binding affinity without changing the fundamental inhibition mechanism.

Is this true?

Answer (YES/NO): YES